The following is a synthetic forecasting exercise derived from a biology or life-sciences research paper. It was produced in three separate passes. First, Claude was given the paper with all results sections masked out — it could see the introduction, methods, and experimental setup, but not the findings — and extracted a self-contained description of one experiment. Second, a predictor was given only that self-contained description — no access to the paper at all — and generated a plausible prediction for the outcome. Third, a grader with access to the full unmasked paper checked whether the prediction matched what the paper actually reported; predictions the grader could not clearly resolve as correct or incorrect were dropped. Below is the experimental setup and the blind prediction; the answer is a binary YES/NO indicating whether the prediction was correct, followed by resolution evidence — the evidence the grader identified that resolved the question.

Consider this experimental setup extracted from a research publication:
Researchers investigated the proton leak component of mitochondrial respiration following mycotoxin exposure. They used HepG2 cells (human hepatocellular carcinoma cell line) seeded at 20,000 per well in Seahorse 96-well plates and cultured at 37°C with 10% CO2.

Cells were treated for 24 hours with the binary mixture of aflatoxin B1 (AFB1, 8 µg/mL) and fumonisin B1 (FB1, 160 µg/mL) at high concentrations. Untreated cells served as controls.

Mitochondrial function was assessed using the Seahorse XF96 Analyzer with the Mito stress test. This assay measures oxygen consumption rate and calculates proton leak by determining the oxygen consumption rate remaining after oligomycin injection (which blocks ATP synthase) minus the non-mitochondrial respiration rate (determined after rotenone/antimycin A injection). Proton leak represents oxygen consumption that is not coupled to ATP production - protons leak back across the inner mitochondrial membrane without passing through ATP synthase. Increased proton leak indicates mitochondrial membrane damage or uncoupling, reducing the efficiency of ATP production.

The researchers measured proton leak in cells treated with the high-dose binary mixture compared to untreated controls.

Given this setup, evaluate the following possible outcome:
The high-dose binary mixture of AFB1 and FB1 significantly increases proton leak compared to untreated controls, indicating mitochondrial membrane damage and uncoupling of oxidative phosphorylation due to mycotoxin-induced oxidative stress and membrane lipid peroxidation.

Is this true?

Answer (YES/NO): NO